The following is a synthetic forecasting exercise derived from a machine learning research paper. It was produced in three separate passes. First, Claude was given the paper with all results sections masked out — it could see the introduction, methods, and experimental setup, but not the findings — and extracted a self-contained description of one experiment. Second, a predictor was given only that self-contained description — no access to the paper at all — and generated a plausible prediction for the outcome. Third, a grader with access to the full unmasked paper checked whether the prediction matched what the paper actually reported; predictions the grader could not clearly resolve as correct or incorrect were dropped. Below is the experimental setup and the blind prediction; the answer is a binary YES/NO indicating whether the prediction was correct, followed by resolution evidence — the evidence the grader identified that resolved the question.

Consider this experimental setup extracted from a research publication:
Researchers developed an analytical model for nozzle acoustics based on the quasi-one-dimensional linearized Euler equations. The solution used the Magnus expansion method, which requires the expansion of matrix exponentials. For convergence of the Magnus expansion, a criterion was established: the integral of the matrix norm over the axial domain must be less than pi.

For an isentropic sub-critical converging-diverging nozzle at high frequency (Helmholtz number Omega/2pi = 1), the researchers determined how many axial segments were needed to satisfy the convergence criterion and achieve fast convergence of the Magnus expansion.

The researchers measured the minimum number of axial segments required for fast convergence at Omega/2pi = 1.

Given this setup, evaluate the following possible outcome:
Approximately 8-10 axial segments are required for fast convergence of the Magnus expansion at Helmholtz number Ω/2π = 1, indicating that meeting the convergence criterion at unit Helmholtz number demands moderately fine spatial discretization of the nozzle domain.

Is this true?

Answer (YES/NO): NO